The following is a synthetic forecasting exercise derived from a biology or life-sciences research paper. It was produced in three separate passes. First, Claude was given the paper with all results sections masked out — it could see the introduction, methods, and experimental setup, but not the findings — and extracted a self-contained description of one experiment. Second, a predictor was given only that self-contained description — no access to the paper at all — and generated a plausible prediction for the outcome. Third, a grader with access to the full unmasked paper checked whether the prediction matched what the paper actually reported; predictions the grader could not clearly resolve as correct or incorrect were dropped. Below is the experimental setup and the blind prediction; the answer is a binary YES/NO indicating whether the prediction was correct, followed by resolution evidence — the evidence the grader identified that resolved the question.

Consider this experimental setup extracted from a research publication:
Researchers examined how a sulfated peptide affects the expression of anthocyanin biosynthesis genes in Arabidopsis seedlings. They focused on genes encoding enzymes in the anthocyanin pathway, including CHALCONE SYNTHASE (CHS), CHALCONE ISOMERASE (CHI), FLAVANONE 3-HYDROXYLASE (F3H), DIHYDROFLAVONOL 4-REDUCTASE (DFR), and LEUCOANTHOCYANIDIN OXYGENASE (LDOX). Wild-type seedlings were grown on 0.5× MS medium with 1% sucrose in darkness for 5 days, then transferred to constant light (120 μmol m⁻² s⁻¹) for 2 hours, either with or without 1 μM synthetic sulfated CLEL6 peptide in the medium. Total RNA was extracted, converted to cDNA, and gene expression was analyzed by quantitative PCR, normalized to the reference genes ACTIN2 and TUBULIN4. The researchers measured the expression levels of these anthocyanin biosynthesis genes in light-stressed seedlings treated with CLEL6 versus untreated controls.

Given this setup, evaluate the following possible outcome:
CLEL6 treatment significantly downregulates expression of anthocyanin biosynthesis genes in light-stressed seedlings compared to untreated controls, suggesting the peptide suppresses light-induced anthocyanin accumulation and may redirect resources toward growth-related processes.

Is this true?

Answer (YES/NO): YES